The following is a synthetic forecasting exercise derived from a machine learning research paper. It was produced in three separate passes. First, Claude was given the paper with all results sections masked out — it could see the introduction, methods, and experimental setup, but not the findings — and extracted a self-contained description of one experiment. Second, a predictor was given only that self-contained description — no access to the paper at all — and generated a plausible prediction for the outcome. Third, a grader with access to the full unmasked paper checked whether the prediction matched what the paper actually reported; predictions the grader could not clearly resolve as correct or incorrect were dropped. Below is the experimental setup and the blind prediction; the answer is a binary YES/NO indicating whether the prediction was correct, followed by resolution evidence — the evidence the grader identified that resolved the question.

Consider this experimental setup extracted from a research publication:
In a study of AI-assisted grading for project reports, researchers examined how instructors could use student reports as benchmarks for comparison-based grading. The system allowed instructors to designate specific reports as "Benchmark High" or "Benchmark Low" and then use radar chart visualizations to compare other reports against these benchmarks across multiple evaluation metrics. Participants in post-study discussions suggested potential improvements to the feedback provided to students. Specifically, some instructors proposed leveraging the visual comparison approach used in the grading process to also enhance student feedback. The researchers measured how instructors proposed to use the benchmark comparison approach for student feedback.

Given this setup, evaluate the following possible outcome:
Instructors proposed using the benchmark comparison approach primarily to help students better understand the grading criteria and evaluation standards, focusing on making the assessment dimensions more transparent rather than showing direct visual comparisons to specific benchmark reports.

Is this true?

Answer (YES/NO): NO